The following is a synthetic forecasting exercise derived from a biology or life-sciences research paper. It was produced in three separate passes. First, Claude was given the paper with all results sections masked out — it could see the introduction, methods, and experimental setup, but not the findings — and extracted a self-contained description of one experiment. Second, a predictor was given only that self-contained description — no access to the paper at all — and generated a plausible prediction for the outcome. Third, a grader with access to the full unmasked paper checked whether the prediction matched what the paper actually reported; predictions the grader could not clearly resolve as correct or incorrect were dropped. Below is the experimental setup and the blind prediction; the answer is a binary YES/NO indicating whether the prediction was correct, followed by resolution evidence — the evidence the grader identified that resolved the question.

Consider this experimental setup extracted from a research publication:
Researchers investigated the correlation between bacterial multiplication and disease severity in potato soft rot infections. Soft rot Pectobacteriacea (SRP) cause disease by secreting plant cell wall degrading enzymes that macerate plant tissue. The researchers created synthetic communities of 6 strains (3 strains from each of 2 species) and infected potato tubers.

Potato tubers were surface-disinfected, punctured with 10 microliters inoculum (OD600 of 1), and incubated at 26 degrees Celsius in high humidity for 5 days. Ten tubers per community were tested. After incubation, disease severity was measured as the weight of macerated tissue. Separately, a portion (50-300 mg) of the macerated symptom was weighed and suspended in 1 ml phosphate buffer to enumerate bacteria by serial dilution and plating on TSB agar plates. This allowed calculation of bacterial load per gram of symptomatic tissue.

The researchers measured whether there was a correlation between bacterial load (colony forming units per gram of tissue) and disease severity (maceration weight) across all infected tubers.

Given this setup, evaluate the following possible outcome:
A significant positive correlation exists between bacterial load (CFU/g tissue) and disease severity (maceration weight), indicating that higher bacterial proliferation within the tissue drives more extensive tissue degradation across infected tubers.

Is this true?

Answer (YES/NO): NO